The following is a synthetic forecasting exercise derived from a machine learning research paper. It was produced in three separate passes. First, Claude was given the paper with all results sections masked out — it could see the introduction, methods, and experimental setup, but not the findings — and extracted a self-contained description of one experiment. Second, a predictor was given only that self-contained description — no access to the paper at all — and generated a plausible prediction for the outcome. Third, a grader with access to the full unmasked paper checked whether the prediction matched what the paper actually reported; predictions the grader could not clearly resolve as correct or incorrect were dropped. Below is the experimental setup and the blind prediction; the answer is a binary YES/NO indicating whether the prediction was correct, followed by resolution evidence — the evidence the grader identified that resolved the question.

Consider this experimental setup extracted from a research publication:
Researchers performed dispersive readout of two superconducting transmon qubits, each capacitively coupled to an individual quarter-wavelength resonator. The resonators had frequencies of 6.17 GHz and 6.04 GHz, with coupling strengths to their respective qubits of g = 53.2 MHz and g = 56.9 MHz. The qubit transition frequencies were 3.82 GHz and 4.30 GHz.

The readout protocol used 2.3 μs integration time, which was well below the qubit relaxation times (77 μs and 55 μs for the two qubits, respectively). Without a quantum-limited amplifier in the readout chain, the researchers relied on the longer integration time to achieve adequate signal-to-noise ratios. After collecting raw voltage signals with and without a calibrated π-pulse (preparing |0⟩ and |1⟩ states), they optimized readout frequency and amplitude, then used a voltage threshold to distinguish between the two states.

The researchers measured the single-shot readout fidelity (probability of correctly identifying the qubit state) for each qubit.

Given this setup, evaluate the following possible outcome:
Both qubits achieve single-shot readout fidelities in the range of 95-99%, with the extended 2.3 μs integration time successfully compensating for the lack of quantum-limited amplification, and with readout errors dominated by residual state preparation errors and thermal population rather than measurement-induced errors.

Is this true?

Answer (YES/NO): NO